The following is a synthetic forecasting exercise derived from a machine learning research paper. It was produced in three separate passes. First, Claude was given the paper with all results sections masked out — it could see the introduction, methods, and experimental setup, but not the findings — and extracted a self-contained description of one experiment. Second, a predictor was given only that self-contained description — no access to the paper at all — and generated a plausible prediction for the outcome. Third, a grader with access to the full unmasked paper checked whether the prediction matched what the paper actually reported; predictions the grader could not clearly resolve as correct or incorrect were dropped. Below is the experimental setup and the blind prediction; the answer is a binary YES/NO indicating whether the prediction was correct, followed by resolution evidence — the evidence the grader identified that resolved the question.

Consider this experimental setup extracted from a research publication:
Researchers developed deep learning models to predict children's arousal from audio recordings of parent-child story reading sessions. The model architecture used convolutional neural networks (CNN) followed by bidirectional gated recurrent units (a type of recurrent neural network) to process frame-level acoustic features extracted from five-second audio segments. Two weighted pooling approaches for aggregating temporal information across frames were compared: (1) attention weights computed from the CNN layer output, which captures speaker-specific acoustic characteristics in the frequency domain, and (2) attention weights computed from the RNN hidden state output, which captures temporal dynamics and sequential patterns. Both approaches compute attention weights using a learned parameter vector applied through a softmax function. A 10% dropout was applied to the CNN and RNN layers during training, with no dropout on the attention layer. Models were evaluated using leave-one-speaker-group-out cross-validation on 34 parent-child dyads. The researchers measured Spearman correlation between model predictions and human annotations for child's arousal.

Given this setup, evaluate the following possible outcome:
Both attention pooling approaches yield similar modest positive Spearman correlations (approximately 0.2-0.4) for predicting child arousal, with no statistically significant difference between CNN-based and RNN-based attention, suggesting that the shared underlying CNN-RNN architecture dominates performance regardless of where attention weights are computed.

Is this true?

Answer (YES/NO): NO